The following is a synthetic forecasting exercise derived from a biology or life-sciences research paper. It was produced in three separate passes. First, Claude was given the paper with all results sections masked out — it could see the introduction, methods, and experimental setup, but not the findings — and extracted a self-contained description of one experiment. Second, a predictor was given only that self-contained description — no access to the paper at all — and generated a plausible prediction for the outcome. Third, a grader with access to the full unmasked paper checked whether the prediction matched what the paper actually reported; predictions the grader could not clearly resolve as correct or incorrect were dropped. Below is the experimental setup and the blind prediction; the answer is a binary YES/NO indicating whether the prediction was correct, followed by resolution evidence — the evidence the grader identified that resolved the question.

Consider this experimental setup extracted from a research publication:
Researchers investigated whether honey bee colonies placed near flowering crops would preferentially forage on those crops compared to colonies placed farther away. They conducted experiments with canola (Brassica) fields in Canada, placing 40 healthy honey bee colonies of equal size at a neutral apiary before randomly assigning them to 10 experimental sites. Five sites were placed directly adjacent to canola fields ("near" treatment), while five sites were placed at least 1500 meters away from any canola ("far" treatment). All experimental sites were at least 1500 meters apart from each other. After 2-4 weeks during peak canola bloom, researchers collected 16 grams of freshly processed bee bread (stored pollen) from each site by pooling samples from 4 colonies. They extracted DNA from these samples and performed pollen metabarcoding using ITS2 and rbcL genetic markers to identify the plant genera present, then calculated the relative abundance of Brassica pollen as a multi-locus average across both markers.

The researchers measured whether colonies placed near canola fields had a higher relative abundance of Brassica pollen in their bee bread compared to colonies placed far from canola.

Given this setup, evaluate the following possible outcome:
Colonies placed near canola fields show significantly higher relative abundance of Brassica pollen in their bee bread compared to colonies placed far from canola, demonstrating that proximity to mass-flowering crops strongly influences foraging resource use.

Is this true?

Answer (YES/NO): NO